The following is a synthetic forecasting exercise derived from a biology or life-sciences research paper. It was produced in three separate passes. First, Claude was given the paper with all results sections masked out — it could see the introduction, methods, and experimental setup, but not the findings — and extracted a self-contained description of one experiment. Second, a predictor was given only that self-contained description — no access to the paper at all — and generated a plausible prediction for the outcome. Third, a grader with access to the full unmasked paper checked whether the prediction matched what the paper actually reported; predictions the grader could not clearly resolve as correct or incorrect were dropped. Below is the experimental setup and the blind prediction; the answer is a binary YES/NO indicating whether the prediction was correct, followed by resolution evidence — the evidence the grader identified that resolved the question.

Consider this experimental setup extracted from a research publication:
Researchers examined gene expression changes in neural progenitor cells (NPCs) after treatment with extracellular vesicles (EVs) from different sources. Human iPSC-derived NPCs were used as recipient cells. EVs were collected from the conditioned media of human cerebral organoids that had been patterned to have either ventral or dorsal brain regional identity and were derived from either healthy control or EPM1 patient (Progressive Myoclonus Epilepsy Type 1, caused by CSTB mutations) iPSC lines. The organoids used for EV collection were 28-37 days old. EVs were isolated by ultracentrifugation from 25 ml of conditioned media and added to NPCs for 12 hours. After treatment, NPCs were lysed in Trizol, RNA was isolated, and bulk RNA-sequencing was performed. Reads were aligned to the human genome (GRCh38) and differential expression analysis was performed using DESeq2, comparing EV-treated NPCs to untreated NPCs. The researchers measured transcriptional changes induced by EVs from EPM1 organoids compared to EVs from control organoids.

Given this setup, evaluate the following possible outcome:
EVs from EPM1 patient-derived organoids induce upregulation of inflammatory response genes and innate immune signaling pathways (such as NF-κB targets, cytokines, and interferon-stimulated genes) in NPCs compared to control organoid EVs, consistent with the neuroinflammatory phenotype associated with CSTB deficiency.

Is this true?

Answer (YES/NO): NO